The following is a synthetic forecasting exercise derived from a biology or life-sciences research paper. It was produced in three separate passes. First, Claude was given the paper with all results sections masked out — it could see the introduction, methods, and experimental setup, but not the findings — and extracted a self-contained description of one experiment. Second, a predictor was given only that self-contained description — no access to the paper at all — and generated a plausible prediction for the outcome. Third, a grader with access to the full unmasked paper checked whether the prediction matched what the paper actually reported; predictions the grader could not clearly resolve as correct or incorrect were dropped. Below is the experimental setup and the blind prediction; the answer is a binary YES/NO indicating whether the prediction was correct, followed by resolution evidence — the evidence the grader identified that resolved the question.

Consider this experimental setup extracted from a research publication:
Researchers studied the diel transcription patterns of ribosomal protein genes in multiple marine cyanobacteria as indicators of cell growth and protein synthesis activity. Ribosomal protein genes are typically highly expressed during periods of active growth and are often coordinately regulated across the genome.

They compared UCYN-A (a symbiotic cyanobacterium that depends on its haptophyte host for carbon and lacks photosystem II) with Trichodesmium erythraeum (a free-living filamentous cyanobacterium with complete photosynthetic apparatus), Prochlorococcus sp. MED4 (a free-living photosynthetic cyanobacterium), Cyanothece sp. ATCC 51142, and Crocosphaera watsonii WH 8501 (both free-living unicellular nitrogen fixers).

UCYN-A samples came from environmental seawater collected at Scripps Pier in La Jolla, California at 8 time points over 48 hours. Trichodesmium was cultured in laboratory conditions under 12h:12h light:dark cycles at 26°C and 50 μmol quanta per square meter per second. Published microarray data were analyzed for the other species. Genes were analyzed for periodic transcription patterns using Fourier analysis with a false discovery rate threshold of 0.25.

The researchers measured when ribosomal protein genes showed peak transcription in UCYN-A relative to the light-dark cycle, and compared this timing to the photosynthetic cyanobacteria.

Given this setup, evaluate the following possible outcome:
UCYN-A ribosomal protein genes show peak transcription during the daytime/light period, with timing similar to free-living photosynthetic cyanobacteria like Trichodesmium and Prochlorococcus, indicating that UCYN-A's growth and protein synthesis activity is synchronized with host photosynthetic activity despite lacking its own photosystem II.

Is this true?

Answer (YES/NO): NO